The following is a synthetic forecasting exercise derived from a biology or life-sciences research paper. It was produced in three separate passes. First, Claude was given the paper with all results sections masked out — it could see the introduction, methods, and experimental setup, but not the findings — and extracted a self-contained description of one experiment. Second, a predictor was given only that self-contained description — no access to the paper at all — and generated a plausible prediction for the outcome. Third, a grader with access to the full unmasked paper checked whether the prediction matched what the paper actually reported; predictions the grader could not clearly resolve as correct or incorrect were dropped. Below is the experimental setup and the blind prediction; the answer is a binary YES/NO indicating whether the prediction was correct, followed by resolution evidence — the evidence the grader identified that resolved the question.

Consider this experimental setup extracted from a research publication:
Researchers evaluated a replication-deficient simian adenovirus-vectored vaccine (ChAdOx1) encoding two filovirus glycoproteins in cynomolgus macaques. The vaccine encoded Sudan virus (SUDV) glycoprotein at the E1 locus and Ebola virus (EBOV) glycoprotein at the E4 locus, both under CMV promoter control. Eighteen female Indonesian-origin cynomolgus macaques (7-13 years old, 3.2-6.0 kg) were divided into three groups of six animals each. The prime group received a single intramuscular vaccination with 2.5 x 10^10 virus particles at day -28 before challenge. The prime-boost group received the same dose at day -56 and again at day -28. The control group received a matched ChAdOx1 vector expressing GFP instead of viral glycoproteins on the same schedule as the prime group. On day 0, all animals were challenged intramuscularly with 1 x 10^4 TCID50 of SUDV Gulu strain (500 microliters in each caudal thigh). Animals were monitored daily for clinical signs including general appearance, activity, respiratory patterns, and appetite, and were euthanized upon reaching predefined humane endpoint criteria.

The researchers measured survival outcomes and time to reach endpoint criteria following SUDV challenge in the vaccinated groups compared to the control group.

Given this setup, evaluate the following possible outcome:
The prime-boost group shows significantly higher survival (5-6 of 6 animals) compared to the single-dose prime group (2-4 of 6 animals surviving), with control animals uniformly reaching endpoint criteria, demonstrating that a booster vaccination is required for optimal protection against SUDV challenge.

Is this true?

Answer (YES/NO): NO